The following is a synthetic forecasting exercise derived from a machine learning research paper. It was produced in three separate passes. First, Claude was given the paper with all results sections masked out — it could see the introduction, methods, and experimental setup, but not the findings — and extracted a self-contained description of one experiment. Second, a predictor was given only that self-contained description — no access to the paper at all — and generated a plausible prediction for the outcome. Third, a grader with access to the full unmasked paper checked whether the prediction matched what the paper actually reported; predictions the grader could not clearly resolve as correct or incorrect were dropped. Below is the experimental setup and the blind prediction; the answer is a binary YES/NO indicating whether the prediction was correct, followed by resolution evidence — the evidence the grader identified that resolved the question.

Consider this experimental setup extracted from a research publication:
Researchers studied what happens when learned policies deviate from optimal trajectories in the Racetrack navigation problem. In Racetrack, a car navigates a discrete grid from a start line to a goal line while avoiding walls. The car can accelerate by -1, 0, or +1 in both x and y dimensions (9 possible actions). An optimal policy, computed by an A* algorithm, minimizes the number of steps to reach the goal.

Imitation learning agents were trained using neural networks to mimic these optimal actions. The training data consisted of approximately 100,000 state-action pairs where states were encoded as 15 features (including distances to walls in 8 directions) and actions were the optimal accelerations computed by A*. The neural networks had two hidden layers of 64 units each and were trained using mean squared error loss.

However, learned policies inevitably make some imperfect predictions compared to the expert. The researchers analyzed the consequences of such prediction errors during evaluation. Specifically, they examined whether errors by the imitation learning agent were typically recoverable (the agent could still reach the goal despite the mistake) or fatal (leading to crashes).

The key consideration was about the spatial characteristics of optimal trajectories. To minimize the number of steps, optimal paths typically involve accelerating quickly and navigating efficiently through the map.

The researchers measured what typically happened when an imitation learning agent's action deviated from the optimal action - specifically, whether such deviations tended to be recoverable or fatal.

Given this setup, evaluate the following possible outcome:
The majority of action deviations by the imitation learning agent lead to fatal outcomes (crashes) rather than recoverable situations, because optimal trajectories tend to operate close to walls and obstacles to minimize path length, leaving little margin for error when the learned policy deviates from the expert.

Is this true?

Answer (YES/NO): YES